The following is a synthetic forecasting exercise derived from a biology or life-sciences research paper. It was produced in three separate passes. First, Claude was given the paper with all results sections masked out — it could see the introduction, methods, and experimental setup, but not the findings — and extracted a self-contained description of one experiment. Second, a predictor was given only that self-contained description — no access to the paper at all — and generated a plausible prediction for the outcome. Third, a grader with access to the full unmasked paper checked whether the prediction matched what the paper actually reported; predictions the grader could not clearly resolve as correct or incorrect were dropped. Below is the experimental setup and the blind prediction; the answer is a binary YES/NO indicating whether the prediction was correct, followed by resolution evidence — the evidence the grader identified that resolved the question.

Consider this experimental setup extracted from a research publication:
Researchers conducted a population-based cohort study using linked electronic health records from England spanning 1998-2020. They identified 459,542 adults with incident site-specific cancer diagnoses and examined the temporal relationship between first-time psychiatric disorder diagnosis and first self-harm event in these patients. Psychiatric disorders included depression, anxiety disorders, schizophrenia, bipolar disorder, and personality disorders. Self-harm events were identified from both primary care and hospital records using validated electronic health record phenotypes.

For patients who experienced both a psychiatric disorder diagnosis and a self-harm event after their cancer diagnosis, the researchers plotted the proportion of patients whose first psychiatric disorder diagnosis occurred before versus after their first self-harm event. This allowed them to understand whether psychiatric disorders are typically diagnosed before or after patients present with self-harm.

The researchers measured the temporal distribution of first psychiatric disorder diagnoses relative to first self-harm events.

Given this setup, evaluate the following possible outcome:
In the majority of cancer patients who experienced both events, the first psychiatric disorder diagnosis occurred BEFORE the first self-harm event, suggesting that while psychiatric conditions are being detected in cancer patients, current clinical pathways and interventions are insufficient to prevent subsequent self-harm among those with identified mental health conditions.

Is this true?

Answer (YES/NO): YES